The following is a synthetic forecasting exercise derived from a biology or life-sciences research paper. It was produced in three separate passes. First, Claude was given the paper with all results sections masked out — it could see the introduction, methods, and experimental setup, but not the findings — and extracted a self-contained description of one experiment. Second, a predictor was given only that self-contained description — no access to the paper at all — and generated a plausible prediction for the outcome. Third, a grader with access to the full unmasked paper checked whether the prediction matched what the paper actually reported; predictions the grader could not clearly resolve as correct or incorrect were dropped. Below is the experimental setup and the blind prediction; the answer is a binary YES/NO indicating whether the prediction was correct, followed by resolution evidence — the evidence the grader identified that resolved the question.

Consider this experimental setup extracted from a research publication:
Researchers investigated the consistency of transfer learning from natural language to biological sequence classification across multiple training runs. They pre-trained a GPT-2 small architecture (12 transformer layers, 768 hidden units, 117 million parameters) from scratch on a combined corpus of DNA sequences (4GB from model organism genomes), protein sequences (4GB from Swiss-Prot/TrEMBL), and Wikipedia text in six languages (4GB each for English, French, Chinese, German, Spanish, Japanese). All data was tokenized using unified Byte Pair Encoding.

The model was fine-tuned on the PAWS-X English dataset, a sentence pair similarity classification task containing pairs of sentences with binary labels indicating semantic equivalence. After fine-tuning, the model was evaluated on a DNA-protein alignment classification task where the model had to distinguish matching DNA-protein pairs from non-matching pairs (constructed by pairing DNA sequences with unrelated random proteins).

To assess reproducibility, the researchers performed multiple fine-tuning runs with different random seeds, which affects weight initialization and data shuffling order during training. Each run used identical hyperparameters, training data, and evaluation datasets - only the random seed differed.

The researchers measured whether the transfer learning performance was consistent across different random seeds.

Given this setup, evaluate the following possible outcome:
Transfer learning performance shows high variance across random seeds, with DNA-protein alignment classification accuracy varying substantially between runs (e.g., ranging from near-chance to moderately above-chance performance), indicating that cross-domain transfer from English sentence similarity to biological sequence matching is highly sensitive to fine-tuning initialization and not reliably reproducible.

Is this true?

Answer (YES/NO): YES